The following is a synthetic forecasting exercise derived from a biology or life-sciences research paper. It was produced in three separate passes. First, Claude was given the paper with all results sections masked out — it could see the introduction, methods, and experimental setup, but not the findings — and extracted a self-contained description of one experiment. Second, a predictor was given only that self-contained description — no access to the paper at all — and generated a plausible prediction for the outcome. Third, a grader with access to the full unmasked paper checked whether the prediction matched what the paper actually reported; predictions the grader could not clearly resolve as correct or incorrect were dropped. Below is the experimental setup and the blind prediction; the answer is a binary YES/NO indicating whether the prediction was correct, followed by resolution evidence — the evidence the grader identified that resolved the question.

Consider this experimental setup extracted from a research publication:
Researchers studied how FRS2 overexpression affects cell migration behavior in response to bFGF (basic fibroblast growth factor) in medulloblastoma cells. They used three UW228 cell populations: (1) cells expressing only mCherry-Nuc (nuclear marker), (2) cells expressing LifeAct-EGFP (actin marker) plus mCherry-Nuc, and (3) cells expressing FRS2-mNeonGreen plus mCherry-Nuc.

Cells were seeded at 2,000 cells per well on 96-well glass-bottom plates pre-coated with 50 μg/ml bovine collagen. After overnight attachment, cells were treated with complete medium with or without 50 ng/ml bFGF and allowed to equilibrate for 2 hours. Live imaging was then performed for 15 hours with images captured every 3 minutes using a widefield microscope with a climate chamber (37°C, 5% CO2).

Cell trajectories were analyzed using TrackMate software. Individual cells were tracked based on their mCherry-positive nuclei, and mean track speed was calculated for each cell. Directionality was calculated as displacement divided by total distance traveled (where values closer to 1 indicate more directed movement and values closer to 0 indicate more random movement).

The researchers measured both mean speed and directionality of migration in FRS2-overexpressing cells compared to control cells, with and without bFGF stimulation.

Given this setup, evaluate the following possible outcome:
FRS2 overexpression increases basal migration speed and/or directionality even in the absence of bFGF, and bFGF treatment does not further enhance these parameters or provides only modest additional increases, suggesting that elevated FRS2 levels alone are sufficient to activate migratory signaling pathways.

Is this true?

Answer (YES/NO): YES